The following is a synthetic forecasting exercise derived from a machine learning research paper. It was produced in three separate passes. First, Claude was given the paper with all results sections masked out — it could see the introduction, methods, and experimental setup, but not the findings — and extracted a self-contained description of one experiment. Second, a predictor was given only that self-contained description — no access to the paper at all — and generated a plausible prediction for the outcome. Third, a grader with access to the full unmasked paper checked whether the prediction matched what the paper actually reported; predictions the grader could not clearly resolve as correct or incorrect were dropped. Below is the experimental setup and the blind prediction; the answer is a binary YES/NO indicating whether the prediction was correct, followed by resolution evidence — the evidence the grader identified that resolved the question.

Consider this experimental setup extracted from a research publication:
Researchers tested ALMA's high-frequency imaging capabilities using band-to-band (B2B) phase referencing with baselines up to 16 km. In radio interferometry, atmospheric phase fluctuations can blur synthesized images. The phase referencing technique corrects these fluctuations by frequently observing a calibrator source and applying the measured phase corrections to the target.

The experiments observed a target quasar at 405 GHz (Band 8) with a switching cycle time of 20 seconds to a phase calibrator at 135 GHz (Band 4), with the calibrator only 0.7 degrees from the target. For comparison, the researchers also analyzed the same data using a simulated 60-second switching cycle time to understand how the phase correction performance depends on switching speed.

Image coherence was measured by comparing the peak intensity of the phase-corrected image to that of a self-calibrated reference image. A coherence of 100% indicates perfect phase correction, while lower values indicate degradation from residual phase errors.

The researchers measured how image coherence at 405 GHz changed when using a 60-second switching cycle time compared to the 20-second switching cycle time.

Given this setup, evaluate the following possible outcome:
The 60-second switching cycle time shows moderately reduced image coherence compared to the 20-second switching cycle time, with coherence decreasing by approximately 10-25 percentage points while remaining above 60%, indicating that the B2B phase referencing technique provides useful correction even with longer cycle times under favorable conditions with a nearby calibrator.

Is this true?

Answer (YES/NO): NO